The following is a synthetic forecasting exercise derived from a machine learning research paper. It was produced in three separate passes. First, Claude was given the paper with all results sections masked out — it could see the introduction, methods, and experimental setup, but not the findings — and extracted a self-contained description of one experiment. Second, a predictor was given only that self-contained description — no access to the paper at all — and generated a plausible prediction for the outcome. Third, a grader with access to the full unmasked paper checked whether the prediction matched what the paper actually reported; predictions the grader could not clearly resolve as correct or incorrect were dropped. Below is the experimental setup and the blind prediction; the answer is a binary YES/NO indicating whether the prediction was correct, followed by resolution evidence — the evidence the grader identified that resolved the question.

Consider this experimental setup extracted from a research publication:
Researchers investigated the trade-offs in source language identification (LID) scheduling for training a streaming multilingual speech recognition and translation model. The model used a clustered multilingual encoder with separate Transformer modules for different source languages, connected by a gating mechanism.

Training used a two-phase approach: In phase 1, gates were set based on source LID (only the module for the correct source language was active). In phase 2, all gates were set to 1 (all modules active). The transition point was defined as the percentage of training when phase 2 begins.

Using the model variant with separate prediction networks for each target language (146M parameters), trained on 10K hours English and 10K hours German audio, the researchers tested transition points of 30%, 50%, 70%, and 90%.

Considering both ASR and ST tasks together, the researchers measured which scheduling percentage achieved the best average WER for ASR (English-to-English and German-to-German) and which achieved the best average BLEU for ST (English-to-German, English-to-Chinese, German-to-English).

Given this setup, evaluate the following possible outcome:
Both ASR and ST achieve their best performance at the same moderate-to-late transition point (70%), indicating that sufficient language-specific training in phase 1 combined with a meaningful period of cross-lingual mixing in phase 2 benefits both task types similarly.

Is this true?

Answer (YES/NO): NO